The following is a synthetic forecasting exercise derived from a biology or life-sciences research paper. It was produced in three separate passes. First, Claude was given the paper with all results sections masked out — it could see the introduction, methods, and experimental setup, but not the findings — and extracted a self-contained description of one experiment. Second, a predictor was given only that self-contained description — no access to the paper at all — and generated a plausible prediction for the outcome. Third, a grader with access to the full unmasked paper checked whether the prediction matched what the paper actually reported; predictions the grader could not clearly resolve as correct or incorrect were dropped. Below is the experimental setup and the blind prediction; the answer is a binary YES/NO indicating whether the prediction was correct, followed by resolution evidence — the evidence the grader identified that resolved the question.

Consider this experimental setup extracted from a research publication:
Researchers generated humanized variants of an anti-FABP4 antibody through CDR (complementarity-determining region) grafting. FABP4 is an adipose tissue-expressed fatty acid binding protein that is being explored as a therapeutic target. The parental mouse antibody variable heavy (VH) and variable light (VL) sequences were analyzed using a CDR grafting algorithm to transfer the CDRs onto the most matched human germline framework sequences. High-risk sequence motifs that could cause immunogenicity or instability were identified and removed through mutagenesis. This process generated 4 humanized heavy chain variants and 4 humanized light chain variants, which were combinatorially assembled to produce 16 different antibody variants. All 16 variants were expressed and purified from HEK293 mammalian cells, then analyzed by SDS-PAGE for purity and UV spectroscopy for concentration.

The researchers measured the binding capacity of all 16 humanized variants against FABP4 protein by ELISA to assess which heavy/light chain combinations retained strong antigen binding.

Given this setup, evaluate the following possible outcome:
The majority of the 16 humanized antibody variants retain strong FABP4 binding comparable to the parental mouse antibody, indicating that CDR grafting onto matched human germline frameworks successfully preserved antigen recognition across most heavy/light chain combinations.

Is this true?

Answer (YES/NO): NO